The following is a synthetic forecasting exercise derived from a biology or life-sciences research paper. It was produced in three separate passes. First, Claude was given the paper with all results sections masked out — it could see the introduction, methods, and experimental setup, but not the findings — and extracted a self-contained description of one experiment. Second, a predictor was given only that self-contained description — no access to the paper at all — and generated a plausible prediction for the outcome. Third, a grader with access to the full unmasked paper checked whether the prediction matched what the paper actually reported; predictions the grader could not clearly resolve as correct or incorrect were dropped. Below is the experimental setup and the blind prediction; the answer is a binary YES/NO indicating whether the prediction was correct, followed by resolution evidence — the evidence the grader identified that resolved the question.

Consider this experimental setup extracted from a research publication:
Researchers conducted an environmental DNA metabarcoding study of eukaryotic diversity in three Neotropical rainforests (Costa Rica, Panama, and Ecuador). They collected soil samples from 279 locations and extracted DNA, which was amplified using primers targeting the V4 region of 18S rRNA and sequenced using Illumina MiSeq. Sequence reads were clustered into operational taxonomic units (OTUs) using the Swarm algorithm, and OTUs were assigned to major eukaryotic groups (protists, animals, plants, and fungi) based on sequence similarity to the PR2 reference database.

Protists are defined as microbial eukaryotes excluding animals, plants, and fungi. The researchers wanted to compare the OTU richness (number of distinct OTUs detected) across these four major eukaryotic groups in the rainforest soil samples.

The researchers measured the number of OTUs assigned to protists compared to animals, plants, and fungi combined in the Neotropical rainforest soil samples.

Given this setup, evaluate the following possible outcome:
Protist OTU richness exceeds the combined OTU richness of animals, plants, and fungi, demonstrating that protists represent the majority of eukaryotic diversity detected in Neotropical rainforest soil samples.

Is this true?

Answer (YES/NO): YES